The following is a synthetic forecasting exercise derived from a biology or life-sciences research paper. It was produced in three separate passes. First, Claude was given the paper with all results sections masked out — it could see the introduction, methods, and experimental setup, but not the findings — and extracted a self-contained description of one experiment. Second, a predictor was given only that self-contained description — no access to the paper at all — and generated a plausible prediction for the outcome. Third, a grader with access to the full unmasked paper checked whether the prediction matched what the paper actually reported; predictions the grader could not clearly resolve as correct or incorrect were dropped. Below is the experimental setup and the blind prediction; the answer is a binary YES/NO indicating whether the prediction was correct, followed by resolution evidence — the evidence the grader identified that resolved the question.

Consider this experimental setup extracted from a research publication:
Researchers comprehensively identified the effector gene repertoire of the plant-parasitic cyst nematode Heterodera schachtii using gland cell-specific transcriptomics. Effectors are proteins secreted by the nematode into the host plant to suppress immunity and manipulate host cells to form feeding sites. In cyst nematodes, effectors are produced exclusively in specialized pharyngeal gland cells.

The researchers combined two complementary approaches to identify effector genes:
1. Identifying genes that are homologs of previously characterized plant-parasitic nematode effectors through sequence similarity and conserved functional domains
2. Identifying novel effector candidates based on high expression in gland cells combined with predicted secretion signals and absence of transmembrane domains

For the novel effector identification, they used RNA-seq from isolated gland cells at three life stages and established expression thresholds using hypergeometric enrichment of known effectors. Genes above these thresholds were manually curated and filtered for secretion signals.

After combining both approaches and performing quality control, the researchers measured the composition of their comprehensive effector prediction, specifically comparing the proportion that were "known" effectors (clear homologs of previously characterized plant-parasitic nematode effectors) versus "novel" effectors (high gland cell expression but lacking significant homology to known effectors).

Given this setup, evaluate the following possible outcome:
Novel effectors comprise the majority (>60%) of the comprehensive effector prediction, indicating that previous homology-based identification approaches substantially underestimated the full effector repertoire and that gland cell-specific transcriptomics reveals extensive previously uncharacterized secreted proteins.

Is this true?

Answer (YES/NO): NO